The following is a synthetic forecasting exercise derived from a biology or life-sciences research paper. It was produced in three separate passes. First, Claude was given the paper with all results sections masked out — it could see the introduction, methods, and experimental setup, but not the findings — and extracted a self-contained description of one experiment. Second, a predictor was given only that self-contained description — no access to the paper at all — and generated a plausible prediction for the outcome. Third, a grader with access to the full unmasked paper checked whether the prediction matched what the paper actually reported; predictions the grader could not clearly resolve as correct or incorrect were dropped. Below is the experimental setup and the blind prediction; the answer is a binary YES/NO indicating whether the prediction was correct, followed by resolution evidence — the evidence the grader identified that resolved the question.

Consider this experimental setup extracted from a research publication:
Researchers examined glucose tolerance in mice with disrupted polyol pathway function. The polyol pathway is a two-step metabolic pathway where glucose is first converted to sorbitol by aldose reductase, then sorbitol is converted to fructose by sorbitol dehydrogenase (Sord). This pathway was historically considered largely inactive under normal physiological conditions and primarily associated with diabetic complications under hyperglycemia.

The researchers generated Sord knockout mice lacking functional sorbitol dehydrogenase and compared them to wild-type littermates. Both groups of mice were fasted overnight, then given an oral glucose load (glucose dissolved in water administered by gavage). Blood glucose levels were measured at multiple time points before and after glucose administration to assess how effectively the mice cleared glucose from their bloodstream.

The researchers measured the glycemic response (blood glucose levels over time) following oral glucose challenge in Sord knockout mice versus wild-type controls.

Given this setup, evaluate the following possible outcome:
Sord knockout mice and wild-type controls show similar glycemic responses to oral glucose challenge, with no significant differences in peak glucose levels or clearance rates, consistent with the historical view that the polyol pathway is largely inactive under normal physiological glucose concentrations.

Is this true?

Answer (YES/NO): NO